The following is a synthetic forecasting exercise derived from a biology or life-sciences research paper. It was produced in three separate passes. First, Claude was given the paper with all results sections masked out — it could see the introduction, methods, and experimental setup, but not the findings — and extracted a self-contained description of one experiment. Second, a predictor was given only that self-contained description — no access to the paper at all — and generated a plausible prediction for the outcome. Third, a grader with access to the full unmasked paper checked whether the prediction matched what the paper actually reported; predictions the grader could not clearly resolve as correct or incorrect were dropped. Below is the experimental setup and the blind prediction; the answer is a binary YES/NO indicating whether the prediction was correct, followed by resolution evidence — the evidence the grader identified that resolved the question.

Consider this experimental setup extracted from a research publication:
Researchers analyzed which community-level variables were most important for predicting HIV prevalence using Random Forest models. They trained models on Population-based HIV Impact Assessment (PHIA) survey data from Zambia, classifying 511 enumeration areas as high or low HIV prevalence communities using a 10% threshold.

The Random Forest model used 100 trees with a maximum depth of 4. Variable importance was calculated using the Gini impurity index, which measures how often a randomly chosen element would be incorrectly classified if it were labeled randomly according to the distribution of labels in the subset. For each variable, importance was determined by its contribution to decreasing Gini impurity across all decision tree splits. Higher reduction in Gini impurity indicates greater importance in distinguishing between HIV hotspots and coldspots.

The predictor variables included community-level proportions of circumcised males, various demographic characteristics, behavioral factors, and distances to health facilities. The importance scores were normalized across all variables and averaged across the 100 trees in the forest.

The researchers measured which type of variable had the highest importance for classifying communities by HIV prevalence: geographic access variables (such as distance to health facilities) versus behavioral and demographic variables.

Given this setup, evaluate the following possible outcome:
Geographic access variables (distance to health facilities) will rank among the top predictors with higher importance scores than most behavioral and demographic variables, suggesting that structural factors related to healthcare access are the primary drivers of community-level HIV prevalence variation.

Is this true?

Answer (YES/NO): NO